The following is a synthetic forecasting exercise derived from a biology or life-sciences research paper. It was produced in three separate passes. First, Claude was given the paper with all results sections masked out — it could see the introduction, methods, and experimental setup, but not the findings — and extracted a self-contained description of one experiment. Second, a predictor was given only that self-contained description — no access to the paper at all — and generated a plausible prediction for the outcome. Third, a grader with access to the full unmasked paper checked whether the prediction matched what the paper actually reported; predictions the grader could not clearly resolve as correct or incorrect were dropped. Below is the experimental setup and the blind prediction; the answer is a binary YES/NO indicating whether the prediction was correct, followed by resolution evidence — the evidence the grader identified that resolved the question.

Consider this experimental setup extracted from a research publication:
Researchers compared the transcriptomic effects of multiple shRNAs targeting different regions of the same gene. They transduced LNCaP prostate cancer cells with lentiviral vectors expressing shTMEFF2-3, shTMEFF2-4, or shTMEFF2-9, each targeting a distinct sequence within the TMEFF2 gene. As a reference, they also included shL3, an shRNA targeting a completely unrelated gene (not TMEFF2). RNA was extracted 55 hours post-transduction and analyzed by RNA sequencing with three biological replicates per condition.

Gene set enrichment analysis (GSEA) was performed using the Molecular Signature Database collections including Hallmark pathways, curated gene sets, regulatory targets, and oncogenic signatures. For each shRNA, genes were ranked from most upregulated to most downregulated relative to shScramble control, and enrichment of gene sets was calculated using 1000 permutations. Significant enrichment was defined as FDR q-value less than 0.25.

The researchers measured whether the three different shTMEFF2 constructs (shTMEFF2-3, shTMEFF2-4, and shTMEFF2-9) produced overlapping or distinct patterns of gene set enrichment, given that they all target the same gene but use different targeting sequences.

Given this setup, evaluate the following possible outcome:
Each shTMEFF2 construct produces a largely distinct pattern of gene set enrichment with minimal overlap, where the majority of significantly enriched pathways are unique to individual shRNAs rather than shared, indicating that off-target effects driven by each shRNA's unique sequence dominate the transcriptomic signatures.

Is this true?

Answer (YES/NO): NO